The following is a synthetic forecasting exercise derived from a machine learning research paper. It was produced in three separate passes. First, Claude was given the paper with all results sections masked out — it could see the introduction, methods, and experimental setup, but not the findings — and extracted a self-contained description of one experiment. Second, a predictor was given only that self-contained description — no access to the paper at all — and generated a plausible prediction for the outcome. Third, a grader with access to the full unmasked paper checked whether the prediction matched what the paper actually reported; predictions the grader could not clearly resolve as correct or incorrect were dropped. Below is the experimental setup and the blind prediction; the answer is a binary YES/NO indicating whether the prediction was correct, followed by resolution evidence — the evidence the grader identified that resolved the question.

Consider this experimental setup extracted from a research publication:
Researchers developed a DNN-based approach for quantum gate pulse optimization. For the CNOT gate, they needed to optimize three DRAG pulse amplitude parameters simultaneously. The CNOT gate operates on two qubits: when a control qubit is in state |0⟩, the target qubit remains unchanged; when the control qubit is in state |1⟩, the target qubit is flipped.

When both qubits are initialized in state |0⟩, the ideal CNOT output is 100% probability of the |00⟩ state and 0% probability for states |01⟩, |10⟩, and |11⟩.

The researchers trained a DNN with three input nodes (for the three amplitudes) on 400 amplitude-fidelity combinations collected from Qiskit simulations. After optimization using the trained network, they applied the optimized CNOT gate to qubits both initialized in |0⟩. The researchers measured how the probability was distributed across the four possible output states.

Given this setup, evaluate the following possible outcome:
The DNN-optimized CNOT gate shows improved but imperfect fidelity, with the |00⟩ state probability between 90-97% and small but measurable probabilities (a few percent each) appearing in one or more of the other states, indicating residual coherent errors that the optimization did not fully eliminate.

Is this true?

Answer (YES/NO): NO